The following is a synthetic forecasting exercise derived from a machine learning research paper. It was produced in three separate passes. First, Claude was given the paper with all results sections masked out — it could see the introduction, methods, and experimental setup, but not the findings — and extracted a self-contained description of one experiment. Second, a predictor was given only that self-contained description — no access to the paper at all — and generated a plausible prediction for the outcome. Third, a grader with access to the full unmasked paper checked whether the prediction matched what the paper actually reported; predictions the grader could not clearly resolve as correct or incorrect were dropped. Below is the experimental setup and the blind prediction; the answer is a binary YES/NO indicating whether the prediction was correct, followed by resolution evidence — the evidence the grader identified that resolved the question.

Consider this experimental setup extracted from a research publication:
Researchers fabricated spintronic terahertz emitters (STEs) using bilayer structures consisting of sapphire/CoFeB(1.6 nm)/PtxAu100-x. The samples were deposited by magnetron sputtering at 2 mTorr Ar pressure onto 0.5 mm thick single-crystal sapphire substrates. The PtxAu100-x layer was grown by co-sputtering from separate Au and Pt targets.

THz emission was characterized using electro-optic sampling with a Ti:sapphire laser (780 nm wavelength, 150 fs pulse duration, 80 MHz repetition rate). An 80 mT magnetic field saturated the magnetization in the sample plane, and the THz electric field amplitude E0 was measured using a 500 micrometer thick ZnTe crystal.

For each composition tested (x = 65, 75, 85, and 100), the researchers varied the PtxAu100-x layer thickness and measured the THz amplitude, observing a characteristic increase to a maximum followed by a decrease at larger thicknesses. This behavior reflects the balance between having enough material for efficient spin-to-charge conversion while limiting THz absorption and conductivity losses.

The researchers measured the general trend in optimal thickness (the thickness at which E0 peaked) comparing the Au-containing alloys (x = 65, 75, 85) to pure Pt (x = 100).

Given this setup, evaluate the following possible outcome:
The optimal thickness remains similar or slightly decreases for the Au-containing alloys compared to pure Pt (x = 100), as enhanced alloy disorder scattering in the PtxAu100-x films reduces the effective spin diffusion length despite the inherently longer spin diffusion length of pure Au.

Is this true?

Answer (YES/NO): NO